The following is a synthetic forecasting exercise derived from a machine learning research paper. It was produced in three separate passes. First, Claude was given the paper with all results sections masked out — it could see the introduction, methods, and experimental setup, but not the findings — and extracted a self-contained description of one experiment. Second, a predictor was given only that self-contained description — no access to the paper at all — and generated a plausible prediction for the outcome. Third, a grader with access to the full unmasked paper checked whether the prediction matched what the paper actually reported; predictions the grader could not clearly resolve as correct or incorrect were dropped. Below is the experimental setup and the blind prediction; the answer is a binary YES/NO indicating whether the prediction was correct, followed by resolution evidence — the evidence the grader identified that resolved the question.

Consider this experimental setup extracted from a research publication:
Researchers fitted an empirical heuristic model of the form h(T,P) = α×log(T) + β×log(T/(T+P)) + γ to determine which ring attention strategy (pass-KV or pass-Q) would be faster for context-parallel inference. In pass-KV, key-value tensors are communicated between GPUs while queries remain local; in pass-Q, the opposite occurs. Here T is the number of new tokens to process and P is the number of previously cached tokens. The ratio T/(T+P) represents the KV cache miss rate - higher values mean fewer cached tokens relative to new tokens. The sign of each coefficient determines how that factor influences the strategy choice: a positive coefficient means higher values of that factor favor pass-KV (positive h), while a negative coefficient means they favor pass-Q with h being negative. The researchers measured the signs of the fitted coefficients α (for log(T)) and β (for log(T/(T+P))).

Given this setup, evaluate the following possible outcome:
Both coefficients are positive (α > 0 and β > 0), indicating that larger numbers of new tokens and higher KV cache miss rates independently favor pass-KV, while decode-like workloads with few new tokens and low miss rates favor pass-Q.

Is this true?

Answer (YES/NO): NO